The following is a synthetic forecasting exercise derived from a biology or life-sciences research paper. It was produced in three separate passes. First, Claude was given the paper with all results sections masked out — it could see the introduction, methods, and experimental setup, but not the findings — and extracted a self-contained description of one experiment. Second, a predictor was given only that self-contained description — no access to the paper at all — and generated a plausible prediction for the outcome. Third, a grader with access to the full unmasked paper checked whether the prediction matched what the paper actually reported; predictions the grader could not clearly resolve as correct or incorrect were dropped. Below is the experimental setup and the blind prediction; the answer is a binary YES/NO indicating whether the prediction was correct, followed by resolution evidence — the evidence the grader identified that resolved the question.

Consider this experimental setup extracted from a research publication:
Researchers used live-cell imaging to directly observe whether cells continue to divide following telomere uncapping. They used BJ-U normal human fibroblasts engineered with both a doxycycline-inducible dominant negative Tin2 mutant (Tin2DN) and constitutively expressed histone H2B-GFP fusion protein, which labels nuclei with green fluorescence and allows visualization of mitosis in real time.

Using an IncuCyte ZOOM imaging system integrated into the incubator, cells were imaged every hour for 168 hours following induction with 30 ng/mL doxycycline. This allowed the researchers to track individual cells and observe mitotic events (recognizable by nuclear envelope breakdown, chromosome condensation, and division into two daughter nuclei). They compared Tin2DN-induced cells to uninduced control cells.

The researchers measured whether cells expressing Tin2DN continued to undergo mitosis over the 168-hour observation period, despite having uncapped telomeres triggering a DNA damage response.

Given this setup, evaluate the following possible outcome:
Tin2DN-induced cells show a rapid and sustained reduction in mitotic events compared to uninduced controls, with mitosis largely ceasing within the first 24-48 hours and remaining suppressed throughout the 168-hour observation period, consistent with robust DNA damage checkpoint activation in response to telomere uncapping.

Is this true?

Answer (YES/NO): NO